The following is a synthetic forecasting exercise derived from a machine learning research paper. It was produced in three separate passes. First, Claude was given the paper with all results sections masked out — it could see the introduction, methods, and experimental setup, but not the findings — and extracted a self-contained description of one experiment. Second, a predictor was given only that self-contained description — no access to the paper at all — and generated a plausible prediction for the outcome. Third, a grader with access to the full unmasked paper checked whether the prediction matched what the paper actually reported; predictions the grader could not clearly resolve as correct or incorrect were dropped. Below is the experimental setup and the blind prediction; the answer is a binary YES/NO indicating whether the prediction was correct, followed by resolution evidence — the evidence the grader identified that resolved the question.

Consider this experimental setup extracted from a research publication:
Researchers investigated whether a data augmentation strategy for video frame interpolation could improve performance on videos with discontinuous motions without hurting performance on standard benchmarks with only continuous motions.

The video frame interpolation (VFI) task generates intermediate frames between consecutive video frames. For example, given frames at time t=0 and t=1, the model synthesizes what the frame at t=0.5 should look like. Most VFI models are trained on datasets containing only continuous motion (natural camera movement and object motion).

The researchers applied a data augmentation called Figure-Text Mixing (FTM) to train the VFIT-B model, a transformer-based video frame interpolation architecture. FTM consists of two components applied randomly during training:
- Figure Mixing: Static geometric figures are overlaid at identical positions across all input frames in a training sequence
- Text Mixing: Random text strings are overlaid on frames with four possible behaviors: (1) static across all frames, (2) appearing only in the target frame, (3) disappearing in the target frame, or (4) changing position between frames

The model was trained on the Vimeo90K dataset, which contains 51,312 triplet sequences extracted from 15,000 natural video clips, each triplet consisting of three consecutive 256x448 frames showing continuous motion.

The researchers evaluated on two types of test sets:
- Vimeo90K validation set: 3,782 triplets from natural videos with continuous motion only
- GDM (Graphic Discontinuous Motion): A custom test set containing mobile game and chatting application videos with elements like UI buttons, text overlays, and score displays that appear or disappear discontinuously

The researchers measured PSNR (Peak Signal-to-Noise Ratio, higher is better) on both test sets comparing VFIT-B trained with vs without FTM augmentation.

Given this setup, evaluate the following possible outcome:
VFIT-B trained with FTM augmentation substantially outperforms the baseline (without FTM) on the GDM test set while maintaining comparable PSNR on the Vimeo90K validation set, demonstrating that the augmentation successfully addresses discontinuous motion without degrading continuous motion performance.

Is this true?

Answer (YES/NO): NO